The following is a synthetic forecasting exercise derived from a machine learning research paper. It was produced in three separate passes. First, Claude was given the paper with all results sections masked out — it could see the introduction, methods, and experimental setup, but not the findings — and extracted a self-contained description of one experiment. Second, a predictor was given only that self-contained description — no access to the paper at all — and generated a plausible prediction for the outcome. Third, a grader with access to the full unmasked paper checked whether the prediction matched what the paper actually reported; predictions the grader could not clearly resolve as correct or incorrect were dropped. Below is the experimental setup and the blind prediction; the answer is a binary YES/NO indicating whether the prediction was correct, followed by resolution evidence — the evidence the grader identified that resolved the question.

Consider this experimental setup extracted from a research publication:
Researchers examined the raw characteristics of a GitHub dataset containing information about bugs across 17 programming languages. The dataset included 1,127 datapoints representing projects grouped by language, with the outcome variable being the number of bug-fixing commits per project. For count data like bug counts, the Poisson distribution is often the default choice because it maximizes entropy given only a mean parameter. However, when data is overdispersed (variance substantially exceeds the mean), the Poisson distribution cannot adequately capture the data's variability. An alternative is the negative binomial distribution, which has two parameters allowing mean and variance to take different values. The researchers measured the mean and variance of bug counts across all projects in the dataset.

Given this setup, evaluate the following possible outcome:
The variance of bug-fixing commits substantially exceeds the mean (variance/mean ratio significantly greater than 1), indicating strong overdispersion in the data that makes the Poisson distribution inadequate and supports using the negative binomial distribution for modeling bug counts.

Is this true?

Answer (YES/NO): YES